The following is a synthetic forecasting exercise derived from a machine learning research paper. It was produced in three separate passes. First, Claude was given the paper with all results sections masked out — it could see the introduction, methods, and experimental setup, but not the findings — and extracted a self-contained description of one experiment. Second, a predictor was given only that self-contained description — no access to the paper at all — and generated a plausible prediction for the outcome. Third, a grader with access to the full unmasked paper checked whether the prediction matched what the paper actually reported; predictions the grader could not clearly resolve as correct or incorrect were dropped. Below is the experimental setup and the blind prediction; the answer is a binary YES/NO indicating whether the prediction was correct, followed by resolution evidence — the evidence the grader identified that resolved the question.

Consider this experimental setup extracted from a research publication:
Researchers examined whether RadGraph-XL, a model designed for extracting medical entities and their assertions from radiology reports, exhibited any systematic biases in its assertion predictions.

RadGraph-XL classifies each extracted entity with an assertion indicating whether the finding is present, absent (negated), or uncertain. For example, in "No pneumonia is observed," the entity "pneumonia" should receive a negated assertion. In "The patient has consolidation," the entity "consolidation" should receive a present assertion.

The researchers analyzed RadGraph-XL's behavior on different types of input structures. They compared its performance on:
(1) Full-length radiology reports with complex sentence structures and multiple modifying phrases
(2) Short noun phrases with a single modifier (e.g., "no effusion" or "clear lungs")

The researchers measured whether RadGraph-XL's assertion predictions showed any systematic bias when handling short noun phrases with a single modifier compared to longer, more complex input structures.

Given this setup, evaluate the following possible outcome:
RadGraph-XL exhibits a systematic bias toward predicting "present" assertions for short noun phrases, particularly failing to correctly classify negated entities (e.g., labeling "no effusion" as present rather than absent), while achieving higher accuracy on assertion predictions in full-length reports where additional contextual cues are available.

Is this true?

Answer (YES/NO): NO